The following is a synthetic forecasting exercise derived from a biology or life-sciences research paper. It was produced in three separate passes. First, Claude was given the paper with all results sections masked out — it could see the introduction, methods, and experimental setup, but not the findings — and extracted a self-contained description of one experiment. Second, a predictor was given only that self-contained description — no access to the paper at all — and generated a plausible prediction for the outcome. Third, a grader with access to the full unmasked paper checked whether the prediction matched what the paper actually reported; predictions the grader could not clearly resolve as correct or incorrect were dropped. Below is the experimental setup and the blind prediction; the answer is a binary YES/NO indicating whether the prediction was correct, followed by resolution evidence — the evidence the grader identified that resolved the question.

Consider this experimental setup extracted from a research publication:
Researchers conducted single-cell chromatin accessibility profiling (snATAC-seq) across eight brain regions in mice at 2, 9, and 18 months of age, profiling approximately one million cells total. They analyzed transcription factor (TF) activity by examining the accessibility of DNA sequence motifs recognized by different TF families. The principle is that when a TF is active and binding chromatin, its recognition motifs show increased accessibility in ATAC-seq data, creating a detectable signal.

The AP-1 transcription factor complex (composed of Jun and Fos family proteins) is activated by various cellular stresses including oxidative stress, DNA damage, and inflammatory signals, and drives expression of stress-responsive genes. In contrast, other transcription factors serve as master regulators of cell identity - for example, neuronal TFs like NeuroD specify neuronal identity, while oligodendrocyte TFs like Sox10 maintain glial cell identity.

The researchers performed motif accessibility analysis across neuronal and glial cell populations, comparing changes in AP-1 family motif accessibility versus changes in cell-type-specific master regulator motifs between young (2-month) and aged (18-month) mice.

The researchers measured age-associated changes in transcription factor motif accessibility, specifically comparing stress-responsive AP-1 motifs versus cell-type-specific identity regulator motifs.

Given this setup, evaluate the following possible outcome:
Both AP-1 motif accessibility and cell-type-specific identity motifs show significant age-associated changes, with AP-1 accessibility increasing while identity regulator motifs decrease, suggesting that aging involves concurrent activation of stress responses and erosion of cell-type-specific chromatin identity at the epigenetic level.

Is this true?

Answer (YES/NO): YES